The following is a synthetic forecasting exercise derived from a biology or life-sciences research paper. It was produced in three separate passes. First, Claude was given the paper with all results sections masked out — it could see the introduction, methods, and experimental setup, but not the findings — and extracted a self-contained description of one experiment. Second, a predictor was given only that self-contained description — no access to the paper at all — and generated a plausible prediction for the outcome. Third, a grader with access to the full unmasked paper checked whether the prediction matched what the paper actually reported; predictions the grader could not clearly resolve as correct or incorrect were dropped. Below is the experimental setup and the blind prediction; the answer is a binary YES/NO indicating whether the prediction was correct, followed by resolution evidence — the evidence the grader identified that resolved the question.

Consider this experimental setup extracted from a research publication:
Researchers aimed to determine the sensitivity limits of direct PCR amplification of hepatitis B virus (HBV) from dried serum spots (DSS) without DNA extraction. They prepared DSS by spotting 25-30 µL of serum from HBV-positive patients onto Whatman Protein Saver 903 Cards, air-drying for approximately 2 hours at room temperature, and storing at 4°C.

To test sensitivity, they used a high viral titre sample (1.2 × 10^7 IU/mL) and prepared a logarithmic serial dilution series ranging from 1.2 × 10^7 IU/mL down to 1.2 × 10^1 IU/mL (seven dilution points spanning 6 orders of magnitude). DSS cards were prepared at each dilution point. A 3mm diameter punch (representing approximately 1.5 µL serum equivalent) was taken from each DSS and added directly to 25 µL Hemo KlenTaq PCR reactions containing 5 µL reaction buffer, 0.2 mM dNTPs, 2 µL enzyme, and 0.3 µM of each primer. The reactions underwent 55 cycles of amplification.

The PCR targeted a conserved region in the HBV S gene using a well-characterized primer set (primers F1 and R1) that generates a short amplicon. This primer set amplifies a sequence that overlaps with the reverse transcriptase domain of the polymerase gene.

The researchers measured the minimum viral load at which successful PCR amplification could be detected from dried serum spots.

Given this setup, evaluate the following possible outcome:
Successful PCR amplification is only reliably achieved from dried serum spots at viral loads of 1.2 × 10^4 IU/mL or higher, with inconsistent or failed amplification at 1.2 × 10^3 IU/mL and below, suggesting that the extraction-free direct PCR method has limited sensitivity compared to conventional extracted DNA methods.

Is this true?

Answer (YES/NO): NO